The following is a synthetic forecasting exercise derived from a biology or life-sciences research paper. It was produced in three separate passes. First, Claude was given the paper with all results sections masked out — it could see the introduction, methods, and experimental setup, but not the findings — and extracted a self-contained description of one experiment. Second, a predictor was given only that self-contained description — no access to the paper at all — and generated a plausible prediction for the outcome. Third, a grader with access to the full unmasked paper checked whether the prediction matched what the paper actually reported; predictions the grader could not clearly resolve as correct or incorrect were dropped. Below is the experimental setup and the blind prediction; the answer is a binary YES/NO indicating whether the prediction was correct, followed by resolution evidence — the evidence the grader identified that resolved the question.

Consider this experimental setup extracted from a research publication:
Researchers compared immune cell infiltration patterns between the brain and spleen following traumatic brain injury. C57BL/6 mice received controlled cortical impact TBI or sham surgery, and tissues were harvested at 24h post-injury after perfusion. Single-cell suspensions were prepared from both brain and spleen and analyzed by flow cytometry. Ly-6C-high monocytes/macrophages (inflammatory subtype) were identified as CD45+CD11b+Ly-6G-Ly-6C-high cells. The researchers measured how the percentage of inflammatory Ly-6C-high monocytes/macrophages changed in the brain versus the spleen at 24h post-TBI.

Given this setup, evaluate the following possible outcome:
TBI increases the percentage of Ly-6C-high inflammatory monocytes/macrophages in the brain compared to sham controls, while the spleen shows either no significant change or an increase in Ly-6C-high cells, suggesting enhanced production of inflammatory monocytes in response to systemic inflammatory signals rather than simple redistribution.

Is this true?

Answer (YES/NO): NO